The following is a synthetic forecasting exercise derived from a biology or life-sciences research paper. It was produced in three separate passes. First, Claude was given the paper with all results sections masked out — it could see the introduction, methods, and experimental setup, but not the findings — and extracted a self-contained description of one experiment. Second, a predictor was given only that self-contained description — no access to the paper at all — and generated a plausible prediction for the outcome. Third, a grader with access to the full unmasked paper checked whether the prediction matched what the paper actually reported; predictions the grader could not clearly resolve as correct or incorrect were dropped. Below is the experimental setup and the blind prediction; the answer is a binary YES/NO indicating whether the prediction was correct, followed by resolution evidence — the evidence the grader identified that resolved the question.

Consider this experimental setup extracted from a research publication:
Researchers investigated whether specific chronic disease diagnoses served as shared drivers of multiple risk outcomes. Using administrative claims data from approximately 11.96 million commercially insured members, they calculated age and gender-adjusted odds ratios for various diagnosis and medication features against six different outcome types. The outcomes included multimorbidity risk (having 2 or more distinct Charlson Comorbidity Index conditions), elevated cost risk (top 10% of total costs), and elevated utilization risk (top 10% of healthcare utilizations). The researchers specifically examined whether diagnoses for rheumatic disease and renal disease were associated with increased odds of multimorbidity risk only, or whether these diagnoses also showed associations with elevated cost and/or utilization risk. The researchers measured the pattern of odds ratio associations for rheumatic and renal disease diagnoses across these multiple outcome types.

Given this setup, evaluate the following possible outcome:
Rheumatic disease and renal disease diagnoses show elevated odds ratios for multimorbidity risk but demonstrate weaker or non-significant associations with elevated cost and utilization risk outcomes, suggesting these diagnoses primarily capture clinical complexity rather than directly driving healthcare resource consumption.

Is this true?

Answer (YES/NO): NO